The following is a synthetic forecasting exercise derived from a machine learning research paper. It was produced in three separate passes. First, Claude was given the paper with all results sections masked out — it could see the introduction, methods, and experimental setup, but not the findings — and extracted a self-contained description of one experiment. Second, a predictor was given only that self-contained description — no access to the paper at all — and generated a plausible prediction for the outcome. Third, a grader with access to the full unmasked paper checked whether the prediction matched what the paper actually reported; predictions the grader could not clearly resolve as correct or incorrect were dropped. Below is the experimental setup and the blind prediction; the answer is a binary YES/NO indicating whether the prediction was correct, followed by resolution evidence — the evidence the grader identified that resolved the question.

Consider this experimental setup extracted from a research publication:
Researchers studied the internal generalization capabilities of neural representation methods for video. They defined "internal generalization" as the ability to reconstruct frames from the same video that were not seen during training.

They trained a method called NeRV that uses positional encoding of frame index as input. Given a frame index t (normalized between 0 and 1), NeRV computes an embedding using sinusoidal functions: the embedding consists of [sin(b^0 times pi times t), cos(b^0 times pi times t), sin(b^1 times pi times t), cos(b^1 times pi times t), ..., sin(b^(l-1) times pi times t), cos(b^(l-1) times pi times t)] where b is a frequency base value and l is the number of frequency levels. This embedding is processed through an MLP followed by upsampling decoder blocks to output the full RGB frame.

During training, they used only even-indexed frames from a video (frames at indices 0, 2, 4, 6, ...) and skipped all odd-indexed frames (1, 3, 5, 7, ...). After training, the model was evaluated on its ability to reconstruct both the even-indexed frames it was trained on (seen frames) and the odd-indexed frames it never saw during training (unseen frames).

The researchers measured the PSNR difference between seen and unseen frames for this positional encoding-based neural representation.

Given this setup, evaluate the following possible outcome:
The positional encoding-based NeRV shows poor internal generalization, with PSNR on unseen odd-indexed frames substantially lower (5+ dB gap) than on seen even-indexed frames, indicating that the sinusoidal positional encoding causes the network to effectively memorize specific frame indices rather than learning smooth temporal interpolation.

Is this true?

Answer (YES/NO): YES